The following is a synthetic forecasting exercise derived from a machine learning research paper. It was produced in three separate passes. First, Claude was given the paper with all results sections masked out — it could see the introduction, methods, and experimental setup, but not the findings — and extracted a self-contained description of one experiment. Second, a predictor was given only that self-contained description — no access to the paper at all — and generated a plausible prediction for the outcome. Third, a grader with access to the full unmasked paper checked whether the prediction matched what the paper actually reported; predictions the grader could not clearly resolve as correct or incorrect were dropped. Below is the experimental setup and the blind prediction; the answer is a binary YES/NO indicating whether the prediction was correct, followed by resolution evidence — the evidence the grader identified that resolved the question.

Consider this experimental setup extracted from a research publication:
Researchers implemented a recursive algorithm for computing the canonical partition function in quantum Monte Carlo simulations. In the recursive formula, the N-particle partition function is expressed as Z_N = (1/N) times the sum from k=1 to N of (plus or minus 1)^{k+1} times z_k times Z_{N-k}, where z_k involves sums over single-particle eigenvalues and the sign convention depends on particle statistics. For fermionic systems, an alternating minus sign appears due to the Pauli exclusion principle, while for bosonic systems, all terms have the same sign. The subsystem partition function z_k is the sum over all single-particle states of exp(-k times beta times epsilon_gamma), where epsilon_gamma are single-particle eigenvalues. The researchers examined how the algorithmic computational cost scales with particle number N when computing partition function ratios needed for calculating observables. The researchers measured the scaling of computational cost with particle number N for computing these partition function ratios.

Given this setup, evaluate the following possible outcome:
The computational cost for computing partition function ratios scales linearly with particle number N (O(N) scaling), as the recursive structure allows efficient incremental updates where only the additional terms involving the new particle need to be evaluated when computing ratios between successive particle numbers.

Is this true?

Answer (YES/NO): YES